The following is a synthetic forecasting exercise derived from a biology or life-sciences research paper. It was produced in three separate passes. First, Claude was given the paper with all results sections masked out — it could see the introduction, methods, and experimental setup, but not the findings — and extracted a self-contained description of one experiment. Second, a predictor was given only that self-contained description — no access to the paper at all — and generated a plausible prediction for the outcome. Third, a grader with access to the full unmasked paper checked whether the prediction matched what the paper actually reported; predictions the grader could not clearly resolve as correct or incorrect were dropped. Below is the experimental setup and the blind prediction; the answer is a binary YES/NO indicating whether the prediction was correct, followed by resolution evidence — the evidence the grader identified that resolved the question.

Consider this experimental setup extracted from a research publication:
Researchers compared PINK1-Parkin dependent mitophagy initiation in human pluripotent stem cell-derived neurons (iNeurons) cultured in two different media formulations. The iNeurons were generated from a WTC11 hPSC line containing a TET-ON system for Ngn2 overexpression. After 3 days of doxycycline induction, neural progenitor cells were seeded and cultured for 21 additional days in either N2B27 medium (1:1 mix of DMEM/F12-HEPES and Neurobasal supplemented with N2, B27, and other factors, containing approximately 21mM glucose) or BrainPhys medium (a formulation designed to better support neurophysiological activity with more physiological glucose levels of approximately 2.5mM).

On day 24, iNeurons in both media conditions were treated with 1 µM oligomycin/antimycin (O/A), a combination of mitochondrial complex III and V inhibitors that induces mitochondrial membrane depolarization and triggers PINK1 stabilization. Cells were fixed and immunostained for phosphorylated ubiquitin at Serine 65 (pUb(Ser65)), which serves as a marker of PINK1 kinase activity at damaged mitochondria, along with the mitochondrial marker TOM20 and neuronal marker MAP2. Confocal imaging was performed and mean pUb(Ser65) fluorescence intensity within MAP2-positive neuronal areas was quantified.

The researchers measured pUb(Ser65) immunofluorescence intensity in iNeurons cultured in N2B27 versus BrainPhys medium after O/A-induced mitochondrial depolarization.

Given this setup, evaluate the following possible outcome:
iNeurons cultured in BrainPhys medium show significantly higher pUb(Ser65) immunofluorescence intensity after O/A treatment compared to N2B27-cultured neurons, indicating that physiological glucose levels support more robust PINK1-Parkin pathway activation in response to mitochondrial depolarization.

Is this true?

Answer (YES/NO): NO